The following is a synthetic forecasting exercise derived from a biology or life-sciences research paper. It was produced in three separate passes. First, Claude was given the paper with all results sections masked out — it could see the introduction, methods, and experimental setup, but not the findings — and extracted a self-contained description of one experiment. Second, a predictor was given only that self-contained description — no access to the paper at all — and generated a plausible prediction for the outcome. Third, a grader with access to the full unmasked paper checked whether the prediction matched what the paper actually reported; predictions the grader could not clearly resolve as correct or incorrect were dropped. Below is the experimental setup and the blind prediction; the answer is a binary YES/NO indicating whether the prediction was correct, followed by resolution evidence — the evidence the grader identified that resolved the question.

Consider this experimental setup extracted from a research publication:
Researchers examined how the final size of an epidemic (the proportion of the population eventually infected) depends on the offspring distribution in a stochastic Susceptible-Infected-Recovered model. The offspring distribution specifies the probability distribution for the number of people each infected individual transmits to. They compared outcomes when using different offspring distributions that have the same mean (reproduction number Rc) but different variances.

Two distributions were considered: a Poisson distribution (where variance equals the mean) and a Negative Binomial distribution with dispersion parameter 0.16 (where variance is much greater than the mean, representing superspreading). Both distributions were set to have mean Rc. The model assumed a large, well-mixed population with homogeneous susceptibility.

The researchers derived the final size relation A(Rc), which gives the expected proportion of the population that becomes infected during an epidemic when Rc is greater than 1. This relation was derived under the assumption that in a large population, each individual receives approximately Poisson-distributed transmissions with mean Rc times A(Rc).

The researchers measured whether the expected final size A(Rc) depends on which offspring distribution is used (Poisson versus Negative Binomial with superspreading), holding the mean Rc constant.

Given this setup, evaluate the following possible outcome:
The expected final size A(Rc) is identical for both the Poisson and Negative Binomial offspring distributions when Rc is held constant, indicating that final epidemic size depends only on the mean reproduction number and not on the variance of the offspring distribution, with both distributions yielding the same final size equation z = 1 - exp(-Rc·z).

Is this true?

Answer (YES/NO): YES